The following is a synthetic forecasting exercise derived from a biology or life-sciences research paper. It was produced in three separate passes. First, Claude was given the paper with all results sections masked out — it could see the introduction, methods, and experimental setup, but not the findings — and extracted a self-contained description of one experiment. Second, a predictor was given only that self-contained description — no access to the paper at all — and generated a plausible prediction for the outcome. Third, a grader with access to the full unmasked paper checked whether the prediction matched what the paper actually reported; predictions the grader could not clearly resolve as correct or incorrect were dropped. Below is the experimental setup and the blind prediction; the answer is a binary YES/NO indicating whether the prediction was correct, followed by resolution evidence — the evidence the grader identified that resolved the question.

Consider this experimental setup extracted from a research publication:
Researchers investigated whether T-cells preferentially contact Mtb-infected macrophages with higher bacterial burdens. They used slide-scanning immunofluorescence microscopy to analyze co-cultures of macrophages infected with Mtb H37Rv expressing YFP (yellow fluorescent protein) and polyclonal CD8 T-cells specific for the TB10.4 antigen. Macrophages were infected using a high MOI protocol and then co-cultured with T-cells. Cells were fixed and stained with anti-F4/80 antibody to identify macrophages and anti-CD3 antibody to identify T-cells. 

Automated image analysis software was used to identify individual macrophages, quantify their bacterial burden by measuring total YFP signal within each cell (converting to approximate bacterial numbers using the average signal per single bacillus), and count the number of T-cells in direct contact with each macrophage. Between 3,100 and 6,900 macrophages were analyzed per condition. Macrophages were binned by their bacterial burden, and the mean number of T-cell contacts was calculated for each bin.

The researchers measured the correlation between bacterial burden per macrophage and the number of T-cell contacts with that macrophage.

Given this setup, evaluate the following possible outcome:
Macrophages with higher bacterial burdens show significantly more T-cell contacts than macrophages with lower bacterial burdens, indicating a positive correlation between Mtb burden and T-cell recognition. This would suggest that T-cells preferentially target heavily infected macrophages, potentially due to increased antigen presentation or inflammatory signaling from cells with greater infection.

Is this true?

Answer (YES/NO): YES